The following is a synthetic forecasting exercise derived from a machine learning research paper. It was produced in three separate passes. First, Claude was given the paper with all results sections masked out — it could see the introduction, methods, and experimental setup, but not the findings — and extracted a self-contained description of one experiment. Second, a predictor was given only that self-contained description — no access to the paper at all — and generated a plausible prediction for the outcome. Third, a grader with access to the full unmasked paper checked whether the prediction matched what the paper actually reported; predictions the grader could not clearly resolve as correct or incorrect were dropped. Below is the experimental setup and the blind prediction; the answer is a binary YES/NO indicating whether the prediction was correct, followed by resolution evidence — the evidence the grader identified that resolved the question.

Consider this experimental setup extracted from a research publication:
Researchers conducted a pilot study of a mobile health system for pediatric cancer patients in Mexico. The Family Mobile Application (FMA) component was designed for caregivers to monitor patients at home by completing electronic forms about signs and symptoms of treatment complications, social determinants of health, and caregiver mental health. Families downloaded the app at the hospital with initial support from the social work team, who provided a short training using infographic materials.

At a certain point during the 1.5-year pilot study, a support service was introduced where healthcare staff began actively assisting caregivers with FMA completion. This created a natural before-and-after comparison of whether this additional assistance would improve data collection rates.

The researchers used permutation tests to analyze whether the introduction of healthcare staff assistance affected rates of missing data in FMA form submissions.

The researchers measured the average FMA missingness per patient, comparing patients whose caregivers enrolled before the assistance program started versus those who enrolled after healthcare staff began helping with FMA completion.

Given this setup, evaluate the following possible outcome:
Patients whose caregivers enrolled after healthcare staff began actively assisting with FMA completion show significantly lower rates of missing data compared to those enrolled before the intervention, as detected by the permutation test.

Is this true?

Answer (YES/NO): NO